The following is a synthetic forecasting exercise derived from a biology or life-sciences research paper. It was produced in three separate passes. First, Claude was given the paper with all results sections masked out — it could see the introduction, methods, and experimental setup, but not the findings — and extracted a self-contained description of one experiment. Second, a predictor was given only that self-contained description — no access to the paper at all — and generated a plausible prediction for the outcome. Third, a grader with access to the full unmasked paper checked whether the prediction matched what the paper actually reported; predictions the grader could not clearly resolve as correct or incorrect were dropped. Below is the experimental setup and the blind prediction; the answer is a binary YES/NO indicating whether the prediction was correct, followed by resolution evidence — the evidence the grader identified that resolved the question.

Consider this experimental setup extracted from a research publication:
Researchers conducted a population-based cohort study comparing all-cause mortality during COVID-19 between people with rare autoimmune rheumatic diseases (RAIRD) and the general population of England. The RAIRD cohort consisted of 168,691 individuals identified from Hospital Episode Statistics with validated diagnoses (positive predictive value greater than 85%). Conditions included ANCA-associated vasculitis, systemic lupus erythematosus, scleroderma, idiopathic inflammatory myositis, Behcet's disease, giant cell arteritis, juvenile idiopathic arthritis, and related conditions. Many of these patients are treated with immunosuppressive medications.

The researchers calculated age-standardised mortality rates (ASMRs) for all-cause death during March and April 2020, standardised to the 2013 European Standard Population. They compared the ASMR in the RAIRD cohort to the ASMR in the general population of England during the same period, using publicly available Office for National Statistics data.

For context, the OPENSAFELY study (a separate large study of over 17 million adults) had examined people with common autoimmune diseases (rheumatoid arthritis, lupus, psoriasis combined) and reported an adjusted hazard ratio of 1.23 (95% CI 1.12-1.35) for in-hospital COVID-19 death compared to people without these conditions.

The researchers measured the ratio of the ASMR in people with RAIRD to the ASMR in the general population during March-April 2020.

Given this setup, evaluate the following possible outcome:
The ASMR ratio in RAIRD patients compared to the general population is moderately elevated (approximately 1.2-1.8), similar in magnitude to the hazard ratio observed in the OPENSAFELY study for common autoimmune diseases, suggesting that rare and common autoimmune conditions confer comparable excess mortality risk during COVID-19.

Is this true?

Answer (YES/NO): NO